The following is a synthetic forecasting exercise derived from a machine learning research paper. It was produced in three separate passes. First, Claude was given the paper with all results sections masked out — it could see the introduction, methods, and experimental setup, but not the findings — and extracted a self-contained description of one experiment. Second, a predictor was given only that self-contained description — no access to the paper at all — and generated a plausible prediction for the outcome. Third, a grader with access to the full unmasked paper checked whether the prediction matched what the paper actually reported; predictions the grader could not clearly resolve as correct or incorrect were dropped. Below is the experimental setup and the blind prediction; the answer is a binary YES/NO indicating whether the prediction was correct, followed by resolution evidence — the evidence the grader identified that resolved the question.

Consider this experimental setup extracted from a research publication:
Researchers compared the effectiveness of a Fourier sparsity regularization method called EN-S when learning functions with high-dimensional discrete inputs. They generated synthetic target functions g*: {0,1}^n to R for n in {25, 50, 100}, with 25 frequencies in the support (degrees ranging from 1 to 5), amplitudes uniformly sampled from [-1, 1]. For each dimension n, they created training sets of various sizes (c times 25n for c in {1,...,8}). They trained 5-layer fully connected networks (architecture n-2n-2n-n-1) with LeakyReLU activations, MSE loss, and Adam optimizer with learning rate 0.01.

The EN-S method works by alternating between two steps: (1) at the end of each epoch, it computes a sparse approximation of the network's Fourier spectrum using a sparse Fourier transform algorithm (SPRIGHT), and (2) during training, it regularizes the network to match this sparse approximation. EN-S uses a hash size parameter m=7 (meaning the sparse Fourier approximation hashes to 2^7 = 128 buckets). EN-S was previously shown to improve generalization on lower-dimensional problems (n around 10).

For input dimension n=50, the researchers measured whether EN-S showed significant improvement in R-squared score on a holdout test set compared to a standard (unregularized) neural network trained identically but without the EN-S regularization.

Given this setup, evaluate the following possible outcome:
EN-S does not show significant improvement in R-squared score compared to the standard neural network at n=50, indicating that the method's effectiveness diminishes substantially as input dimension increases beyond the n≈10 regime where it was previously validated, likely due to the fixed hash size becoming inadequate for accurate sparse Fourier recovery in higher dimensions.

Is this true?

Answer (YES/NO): YES